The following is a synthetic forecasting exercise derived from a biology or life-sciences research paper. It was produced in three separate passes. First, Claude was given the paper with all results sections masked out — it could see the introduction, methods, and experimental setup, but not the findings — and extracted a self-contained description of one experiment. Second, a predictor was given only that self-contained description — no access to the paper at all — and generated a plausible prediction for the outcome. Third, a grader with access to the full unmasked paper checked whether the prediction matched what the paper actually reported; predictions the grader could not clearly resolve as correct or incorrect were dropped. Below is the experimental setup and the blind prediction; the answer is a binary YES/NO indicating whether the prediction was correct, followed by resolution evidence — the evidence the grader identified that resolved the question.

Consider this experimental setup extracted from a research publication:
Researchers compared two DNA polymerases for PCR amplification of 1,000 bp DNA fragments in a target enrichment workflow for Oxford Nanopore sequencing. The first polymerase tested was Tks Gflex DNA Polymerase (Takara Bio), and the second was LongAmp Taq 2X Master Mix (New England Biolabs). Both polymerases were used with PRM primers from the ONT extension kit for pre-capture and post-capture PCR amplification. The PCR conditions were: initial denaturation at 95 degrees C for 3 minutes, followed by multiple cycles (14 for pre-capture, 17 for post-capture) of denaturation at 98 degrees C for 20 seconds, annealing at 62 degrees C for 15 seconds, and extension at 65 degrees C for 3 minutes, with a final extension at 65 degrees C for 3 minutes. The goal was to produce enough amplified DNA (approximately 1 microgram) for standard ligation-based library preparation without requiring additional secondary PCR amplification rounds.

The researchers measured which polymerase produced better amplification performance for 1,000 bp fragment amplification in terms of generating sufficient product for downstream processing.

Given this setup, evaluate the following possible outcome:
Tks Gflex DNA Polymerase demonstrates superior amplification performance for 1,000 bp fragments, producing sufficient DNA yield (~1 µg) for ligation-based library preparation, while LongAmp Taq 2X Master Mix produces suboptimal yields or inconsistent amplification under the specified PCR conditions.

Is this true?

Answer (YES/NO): NO